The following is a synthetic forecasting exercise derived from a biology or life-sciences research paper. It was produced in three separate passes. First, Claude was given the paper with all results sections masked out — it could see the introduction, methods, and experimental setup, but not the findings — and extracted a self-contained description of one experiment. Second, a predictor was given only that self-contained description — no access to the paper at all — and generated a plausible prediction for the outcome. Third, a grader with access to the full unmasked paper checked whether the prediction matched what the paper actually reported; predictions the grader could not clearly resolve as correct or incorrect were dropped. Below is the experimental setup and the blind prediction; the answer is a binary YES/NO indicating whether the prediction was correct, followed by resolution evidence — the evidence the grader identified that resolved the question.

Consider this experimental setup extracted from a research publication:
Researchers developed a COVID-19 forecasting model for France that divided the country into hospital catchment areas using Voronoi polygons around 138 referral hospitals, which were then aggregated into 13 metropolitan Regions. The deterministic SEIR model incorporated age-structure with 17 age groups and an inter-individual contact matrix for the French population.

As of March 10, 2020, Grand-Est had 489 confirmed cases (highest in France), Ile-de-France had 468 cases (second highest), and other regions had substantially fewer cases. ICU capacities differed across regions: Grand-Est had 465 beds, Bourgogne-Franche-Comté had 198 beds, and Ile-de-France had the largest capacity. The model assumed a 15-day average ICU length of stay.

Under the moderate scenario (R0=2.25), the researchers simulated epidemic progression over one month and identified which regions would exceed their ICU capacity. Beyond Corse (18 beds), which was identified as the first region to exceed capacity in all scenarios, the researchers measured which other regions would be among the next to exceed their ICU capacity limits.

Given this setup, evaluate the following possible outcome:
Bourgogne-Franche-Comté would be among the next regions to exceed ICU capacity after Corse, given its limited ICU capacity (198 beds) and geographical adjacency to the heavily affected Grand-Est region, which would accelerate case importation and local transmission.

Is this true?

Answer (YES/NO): YES